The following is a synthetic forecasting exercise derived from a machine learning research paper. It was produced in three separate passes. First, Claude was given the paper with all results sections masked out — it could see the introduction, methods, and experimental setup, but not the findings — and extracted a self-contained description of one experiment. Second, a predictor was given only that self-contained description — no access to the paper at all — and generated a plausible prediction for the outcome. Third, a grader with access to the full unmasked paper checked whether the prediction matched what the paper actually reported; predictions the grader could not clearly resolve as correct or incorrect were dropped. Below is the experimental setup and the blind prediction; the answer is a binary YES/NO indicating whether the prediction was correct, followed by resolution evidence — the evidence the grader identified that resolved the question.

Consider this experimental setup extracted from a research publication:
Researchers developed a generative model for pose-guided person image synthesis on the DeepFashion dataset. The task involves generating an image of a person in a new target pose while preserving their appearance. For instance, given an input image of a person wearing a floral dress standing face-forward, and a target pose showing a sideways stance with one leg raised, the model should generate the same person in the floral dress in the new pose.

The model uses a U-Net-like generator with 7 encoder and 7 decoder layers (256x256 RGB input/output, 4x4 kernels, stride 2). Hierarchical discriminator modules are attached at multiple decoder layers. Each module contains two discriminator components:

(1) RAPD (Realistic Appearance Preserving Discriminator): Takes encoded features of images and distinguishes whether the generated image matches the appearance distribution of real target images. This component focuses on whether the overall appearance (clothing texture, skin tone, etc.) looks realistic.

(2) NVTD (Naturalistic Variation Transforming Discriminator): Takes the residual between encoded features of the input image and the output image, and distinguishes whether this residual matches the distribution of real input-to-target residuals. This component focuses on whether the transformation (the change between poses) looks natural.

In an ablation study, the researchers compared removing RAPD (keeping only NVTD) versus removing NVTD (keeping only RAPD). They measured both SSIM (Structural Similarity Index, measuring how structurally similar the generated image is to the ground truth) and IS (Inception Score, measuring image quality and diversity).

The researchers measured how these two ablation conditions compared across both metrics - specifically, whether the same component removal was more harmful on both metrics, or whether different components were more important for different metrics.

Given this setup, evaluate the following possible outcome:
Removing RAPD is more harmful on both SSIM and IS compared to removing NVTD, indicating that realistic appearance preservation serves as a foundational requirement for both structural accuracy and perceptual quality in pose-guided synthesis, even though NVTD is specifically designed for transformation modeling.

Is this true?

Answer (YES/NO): YES